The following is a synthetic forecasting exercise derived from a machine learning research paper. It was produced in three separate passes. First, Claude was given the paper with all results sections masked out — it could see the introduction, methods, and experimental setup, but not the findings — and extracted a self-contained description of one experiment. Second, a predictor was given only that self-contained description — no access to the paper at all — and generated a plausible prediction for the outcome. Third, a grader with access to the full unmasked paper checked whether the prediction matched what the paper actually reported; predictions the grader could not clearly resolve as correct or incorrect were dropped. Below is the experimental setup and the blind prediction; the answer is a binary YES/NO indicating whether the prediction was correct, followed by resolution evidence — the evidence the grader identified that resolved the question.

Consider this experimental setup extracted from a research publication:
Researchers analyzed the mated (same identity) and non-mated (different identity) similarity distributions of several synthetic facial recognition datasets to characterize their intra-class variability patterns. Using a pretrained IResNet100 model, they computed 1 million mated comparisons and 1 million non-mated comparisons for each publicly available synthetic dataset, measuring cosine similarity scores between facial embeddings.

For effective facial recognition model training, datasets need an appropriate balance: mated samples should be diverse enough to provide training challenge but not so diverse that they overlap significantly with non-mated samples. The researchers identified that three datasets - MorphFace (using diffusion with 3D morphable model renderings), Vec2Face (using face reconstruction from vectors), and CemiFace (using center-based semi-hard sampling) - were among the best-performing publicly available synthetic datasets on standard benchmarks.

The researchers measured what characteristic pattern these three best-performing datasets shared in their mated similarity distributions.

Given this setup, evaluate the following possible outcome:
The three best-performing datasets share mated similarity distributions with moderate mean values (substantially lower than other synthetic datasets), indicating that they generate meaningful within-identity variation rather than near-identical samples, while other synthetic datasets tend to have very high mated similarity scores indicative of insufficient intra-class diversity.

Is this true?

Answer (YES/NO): NO